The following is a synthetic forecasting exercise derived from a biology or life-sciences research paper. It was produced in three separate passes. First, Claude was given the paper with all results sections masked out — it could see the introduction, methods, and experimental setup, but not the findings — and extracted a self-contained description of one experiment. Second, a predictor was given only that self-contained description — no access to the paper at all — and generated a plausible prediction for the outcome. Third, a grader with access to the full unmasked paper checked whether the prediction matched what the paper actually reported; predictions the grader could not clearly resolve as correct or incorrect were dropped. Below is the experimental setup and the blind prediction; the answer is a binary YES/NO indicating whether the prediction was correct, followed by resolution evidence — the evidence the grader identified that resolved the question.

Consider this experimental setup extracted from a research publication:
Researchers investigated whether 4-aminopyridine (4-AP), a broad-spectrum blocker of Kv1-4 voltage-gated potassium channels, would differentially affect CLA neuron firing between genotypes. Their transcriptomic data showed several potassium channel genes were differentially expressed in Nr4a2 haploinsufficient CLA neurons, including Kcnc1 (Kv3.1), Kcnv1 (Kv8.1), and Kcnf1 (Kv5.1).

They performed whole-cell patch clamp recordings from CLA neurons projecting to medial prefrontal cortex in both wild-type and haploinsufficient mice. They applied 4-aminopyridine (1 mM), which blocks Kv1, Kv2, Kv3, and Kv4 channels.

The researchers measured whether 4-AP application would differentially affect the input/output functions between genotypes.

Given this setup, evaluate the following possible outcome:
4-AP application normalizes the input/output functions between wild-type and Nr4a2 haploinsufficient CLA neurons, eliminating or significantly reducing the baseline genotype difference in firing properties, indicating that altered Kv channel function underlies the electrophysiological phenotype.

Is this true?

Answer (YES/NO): NO